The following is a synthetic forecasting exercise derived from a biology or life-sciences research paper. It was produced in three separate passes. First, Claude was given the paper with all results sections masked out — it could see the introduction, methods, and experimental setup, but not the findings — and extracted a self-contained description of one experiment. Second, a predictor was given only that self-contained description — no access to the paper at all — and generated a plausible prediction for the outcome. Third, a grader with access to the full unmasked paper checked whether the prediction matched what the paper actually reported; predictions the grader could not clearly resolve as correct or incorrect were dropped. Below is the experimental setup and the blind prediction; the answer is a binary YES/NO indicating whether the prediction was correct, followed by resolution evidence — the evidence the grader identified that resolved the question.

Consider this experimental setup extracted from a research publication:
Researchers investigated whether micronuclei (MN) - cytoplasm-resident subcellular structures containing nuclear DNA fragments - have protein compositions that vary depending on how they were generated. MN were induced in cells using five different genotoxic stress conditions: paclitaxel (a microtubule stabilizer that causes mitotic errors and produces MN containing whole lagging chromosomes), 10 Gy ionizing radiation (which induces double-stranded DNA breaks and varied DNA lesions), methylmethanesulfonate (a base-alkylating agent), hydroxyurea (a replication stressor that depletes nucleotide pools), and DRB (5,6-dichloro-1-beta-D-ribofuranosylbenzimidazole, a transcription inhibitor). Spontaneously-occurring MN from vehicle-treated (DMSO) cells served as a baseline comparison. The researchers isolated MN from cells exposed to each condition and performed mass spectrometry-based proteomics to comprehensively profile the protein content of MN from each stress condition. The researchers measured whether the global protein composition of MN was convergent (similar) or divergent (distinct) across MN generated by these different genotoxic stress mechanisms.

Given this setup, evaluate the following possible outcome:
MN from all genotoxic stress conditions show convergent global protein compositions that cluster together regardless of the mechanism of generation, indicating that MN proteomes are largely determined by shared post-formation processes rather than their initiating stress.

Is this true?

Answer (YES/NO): YES